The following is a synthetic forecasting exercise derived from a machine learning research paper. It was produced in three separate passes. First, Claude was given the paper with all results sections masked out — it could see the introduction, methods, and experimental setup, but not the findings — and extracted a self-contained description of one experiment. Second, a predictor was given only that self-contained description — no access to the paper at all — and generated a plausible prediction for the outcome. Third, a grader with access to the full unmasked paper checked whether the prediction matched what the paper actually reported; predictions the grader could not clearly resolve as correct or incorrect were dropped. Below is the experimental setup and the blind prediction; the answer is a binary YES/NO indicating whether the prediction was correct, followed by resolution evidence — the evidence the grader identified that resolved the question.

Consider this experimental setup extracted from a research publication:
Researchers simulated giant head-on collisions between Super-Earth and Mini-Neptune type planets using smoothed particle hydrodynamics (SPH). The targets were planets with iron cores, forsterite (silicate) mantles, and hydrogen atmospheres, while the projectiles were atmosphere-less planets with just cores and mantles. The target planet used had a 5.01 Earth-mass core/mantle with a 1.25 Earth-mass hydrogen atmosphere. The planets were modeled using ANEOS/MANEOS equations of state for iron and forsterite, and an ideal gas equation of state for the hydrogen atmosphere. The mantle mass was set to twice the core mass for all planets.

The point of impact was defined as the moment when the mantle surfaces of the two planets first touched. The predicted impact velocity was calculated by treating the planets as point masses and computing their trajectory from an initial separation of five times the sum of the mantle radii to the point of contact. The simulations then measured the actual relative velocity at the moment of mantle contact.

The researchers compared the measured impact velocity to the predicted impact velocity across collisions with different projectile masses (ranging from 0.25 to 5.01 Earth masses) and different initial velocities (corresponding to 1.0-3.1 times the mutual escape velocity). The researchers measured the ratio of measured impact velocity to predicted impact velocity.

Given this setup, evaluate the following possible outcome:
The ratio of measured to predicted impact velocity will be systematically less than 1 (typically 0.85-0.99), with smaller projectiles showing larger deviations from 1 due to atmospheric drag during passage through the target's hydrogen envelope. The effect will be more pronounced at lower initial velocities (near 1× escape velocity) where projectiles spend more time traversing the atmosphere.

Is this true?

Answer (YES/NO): YES